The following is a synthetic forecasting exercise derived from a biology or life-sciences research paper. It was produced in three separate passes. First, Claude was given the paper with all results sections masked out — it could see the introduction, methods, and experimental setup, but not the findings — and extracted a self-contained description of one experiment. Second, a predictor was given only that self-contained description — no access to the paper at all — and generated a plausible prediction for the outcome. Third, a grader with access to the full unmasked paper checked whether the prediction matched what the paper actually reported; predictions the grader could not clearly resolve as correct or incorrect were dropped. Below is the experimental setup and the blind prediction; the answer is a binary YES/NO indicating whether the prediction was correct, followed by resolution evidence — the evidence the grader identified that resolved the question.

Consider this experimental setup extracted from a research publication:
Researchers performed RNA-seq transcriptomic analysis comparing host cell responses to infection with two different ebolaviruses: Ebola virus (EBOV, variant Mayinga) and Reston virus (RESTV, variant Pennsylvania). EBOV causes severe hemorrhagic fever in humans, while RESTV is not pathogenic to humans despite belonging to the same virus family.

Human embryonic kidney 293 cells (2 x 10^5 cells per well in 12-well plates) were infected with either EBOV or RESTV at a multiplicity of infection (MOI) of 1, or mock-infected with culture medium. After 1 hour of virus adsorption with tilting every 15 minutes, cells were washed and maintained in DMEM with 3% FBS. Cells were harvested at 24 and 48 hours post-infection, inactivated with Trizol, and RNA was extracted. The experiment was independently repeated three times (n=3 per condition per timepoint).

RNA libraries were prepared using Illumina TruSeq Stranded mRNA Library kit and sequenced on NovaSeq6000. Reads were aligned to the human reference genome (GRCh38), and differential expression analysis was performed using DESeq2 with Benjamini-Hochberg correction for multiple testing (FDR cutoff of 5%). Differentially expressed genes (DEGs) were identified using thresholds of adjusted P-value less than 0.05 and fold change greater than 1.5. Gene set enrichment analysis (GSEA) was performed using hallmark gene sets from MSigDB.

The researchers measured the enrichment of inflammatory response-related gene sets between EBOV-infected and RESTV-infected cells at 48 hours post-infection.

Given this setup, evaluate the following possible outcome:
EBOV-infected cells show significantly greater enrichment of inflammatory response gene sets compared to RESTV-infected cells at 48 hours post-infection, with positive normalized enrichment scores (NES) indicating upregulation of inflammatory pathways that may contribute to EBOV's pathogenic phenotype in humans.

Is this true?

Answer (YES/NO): YES